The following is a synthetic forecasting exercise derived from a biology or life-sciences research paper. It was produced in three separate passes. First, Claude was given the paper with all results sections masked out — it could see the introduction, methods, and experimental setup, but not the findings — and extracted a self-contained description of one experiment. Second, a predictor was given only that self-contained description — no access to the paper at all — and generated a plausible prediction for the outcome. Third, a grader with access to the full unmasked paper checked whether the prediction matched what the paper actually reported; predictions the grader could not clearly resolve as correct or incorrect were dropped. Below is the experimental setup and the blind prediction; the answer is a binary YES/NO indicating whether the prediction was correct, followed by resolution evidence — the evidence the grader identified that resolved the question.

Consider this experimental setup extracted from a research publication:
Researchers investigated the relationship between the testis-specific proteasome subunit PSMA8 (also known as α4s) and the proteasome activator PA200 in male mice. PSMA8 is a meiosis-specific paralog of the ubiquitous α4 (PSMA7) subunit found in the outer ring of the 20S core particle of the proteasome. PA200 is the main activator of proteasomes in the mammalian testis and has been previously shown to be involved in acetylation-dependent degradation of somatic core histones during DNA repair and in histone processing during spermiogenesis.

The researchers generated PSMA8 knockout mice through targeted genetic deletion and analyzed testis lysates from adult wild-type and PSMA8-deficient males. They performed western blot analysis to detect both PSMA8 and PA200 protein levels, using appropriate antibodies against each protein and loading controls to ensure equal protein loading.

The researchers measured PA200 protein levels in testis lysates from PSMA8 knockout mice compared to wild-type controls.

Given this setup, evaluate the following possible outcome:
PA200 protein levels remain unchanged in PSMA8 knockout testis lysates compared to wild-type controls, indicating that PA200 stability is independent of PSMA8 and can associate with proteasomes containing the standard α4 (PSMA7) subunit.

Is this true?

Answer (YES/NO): NO